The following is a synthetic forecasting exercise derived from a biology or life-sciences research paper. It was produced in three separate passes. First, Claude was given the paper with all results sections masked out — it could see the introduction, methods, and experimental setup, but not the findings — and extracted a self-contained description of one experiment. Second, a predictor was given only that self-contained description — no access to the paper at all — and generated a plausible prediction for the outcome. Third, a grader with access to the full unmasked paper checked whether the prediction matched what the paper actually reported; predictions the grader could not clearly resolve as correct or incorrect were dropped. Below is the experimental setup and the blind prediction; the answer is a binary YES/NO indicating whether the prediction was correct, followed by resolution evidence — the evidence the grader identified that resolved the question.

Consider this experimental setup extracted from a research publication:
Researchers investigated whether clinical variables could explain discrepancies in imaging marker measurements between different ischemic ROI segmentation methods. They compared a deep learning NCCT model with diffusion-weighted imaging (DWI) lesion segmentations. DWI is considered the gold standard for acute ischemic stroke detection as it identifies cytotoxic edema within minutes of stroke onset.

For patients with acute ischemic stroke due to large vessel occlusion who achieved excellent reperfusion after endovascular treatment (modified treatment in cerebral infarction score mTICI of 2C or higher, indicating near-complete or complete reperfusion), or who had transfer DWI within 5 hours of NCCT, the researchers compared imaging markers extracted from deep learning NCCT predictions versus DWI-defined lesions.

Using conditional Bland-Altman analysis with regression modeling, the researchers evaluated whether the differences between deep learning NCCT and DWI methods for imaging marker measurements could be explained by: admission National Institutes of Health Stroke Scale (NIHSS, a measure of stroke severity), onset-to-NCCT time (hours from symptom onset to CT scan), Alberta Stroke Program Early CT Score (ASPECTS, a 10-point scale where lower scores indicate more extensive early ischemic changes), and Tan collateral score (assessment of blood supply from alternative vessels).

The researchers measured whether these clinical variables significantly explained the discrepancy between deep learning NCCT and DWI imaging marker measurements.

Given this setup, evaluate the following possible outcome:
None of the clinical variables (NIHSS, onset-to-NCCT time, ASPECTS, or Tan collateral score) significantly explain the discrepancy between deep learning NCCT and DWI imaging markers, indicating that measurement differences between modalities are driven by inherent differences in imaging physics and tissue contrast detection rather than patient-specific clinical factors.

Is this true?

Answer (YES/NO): NO